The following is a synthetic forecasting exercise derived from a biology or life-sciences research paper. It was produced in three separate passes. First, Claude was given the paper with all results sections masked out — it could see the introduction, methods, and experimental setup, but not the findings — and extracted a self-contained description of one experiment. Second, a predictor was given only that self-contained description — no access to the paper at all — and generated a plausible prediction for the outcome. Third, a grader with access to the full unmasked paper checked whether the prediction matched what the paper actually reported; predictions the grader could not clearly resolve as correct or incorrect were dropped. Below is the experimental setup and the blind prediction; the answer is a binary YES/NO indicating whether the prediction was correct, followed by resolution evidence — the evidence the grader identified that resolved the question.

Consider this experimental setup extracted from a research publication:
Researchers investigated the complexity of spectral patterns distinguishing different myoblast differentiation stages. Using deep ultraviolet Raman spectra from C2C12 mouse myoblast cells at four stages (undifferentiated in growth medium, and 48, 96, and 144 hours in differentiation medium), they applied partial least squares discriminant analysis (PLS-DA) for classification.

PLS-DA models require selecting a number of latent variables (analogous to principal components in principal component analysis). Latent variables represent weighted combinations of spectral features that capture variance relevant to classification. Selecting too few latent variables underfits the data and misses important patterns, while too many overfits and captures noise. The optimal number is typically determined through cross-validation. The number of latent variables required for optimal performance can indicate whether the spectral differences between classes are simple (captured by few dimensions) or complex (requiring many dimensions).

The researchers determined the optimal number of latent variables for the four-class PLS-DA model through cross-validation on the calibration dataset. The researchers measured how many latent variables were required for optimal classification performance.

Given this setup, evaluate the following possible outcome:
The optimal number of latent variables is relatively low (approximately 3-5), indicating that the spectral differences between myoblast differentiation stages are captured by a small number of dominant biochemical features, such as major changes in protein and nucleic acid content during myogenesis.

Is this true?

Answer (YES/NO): YES